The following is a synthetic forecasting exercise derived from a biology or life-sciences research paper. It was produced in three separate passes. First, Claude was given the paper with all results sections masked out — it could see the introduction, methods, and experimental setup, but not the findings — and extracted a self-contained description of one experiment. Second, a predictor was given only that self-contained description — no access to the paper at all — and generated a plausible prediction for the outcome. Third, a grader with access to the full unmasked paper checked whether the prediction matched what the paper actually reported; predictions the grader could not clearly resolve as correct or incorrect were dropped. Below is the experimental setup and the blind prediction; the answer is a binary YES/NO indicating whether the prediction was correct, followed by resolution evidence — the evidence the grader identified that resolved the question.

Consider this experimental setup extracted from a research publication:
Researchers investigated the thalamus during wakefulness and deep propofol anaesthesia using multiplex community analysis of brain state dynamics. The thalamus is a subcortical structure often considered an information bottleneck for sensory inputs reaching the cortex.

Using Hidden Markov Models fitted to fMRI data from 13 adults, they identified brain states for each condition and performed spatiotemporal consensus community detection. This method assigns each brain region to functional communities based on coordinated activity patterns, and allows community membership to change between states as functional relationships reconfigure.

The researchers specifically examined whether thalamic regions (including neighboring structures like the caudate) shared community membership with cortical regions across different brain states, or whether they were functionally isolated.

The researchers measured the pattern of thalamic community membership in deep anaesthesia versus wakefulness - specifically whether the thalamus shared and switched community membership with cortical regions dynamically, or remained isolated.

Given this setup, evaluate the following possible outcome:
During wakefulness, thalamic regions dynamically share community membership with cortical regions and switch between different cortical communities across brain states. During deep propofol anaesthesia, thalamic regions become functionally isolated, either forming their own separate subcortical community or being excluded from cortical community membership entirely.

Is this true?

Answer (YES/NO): YES